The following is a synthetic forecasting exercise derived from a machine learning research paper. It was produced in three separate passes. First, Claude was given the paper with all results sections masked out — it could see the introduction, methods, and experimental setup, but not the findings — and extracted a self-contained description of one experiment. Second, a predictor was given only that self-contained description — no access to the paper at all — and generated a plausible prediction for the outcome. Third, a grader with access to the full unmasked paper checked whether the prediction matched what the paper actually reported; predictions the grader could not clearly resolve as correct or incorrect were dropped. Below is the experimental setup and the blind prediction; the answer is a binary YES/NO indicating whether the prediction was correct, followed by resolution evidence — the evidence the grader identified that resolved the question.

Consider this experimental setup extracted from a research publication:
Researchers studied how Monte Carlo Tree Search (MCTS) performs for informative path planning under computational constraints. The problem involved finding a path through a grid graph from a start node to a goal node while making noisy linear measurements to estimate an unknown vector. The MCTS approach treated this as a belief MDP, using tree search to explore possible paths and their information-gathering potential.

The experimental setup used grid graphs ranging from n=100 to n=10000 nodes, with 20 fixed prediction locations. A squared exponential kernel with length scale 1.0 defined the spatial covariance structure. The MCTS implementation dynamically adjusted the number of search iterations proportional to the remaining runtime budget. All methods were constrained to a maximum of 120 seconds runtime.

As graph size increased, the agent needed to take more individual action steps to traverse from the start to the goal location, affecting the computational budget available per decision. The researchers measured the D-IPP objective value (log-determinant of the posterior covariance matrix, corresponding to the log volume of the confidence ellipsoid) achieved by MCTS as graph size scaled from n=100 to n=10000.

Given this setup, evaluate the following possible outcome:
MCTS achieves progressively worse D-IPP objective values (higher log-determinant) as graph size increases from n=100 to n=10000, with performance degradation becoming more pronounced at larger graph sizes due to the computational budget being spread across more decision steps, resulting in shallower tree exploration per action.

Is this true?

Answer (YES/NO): NO